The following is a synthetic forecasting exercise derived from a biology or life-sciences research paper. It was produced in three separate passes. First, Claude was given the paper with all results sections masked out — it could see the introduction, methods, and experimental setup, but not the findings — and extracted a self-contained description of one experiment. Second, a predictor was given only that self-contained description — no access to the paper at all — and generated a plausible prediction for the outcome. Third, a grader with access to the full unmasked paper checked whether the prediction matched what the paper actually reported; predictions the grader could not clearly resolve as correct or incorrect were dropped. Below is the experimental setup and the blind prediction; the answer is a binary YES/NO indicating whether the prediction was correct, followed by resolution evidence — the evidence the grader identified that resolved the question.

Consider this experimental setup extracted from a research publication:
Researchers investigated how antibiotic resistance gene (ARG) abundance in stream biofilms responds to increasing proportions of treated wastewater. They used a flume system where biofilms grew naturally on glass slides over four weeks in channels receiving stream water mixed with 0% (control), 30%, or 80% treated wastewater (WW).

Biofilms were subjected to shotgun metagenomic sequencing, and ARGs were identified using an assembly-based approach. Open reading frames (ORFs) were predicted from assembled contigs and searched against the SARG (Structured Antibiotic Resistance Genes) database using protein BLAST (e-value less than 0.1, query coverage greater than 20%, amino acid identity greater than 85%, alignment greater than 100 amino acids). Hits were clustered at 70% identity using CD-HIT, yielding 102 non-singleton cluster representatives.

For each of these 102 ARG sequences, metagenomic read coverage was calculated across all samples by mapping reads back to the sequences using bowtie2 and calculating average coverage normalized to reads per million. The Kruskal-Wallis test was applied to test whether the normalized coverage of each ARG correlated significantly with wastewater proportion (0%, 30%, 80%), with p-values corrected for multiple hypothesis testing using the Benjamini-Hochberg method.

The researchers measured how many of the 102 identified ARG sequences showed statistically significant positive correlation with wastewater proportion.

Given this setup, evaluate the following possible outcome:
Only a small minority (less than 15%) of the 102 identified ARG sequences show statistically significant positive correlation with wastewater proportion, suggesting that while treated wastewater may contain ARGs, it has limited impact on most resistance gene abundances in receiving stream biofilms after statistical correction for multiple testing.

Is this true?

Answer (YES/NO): YES